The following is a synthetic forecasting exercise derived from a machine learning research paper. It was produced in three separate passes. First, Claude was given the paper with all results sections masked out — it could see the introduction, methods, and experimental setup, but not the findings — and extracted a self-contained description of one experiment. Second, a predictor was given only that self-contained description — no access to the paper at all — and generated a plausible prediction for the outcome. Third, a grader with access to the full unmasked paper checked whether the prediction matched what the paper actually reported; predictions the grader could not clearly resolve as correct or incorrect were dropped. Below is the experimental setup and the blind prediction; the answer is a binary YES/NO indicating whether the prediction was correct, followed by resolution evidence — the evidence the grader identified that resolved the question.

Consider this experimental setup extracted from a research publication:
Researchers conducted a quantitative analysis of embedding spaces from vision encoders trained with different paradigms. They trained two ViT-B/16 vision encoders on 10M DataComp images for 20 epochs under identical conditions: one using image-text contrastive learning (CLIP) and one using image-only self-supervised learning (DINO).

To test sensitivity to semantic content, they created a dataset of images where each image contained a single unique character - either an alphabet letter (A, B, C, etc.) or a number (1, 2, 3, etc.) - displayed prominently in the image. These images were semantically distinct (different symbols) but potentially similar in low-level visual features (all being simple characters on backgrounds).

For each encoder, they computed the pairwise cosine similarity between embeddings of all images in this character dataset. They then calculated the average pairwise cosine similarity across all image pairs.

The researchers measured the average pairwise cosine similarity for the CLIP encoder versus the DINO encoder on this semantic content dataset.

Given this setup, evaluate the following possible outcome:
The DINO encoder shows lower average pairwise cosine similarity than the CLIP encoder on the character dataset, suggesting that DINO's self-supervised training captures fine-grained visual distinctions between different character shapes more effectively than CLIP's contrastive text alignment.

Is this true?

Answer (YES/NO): NO